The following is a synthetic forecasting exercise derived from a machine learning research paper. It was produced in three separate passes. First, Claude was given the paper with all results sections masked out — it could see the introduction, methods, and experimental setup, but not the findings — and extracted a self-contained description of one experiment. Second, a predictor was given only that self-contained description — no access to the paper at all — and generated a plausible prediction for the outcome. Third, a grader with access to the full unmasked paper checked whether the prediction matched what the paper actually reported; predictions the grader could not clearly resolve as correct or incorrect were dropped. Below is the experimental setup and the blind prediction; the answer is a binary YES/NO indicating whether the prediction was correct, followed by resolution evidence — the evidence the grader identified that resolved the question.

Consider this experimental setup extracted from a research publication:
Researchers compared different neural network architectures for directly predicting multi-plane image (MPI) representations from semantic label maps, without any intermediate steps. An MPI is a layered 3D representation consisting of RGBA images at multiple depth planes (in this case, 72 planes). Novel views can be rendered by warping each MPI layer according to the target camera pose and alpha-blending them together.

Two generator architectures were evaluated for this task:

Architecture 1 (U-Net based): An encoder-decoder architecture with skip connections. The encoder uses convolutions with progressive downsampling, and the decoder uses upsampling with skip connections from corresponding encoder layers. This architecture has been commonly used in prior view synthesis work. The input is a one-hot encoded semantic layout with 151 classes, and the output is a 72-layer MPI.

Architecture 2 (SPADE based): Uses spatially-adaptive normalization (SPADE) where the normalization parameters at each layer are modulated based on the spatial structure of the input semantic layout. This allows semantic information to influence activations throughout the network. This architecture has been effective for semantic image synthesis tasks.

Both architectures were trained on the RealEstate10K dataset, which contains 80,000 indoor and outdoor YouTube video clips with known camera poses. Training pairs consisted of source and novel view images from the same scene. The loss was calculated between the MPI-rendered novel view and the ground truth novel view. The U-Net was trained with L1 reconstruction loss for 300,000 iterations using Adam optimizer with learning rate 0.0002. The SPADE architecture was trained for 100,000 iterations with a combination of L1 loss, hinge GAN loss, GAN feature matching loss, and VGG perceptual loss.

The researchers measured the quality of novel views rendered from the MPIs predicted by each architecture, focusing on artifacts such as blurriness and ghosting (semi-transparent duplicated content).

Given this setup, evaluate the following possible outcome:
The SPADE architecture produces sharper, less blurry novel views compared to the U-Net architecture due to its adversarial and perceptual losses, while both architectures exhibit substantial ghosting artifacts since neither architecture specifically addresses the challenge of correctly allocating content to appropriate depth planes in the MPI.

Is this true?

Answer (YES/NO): NO